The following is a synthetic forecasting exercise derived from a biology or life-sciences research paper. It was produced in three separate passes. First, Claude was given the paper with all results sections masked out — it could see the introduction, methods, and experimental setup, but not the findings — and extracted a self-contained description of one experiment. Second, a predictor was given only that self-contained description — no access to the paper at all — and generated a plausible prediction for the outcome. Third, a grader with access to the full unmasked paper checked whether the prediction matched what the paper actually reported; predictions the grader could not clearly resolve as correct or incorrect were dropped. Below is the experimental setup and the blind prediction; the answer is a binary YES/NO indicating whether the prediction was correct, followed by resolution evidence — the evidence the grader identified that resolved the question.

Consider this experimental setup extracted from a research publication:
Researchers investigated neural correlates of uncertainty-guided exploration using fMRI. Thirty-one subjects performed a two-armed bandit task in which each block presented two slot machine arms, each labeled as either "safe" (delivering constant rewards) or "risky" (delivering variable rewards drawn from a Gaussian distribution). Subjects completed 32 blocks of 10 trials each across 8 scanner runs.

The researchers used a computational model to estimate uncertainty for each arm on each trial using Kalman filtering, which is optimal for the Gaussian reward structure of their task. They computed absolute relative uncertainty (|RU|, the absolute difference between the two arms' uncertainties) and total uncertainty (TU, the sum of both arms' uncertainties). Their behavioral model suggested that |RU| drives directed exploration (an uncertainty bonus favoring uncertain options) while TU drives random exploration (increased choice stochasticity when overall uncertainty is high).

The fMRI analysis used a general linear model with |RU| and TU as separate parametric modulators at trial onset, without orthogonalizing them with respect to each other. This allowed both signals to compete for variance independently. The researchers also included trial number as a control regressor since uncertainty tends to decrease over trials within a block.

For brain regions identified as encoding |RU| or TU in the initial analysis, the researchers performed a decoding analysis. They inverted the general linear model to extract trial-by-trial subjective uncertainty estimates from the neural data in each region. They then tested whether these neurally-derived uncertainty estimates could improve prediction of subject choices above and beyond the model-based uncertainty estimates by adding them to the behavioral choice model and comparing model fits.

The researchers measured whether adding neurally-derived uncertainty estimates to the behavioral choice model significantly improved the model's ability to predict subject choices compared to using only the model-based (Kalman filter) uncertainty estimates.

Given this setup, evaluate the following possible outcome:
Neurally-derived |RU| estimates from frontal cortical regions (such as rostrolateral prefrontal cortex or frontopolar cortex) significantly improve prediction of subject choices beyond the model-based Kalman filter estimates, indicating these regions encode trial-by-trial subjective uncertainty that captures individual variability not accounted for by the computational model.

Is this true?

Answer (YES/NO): YES